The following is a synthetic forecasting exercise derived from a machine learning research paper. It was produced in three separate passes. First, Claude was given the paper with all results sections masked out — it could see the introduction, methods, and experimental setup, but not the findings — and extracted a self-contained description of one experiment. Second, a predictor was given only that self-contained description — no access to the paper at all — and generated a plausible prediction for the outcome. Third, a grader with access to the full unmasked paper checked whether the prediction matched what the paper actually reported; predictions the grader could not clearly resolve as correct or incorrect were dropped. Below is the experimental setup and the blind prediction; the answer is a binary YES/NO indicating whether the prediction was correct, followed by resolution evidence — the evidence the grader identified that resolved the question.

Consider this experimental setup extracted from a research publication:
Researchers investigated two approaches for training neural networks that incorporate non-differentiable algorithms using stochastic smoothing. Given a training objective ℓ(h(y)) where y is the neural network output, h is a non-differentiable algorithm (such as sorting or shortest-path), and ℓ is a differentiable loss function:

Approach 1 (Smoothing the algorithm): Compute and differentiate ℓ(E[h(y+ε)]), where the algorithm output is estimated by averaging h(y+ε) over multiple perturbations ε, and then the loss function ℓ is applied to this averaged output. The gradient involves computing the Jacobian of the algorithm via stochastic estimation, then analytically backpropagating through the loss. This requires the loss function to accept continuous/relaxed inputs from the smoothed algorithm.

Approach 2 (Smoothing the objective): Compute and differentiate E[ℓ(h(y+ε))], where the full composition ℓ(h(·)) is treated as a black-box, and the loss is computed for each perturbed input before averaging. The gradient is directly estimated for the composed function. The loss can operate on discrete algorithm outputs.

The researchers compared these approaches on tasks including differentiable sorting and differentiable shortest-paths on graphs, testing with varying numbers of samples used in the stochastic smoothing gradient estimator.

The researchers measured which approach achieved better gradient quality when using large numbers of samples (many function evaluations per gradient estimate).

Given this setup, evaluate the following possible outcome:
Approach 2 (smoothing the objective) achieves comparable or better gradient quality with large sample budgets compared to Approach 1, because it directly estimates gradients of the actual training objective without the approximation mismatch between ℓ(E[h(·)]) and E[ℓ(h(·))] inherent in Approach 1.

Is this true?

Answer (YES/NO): NO